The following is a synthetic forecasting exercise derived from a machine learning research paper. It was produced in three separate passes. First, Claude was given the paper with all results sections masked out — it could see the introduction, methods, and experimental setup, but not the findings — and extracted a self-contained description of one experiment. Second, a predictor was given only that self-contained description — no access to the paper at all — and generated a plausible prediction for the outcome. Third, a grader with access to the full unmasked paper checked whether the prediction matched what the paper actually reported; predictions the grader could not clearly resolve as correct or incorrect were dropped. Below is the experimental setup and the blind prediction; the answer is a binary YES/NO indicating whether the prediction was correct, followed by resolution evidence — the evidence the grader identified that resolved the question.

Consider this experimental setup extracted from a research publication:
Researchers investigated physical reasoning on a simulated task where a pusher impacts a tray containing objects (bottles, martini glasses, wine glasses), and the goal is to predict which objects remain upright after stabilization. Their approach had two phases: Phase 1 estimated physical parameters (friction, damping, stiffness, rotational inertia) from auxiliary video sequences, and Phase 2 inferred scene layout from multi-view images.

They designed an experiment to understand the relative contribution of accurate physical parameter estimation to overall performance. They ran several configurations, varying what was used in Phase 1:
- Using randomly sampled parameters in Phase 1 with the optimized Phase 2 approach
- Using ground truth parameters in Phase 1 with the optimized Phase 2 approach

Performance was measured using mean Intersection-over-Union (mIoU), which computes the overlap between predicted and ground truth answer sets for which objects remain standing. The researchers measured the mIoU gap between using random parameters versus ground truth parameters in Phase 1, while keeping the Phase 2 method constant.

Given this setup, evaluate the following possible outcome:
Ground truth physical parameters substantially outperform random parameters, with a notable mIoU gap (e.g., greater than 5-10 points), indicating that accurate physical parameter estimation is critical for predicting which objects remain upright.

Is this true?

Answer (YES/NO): YES